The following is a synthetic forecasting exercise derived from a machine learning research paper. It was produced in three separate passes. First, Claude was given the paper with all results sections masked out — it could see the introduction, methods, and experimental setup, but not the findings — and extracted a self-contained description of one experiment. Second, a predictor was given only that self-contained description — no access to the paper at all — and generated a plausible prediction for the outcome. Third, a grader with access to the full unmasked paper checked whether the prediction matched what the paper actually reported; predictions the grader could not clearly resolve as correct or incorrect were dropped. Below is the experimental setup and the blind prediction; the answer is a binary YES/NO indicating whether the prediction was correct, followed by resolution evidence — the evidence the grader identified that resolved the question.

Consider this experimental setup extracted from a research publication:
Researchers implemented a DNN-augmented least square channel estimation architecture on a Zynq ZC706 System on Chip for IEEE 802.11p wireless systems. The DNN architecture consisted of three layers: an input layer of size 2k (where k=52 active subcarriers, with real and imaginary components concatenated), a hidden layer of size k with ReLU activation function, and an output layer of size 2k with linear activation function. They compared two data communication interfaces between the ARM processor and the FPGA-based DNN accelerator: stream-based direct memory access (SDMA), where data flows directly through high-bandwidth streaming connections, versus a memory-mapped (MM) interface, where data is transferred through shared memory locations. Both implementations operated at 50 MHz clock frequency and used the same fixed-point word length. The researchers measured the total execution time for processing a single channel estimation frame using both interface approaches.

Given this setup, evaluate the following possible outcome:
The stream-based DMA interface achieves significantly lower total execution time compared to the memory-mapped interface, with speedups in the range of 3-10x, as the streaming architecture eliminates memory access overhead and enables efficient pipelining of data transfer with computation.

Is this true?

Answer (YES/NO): NO